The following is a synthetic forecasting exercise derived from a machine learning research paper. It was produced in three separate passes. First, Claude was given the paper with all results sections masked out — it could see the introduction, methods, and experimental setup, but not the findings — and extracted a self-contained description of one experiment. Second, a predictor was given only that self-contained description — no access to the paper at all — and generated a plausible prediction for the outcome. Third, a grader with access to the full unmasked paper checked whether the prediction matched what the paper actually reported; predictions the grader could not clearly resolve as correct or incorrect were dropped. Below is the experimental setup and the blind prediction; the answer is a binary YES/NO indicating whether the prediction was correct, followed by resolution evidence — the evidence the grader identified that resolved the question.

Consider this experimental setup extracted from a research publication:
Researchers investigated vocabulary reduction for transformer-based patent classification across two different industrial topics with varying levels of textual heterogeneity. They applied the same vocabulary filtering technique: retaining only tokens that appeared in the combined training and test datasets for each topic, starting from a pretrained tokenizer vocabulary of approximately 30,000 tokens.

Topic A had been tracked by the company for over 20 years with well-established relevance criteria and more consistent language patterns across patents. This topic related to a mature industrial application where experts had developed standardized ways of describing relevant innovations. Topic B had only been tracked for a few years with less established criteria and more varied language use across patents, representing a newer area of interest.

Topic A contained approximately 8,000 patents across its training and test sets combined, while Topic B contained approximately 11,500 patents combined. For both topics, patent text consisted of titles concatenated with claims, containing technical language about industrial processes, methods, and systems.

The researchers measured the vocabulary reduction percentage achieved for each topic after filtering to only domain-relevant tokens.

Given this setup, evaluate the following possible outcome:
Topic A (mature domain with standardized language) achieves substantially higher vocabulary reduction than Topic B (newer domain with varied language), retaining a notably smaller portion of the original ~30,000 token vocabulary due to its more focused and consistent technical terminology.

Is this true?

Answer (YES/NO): NO